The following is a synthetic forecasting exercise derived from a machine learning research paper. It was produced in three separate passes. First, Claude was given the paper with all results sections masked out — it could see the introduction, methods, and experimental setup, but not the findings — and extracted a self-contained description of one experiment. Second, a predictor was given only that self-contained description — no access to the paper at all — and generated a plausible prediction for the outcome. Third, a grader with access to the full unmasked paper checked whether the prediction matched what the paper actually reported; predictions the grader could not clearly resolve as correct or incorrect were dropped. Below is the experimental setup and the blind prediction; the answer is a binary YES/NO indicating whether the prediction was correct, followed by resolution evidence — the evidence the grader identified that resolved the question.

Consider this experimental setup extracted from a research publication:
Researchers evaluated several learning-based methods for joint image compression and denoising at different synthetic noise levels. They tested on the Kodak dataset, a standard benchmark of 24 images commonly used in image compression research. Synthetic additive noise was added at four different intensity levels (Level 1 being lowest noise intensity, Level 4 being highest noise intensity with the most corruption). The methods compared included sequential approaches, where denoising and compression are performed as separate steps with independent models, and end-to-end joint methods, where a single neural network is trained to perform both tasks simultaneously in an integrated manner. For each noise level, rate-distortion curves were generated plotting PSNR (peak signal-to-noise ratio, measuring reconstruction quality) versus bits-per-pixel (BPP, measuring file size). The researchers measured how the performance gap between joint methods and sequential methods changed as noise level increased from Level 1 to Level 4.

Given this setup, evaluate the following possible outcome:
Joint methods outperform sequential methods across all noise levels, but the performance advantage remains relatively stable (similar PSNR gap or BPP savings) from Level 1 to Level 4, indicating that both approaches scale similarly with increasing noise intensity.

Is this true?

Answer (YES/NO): NO